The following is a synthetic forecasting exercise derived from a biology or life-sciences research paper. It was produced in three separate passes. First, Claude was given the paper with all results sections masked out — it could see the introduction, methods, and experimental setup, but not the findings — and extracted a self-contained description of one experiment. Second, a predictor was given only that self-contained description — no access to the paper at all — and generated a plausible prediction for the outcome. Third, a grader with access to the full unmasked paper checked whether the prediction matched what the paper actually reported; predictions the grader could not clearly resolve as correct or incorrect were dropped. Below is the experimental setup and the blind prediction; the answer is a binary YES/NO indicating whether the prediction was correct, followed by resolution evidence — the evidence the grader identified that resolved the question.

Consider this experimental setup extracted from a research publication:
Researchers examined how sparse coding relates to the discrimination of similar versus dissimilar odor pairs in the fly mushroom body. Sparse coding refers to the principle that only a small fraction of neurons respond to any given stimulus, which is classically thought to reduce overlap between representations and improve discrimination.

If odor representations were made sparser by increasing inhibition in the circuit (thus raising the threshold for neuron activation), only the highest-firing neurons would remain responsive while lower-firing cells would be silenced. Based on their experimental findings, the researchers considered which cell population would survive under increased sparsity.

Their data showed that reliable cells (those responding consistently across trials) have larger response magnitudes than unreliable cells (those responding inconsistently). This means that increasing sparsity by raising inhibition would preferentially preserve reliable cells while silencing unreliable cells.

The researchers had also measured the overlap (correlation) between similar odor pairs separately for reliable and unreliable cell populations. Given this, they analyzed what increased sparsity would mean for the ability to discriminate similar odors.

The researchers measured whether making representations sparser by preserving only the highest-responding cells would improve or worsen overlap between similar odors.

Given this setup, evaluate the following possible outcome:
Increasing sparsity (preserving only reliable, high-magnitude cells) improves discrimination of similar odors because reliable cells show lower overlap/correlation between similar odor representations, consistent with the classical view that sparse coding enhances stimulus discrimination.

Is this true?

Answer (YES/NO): NO